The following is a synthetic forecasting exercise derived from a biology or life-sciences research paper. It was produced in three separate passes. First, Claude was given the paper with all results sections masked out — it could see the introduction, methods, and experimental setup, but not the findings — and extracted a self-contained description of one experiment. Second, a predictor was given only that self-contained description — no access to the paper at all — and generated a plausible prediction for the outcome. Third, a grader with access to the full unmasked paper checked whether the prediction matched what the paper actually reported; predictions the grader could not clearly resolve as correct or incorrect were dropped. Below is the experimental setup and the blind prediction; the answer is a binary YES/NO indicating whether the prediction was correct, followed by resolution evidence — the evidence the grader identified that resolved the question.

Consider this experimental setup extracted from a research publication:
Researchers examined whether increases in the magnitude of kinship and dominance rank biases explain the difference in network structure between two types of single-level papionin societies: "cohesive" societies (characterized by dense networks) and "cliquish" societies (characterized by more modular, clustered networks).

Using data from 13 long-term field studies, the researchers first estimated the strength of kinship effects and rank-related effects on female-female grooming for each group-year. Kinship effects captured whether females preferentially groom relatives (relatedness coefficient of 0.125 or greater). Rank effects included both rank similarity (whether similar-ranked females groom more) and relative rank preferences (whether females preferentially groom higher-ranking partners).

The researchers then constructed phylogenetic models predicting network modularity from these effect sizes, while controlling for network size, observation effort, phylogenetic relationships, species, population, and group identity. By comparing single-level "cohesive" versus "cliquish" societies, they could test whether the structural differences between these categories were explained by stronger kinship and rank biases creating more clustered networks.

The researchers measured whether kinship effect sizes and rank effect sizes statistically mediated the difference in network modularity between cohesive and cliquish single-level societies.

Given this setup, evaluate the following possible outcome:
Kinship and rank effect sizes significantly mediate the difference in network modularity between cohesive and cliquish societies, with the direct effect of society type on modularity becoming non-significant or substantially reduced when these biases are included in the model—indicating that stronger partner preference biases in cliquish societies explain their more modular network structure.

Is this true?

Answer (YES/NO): NO